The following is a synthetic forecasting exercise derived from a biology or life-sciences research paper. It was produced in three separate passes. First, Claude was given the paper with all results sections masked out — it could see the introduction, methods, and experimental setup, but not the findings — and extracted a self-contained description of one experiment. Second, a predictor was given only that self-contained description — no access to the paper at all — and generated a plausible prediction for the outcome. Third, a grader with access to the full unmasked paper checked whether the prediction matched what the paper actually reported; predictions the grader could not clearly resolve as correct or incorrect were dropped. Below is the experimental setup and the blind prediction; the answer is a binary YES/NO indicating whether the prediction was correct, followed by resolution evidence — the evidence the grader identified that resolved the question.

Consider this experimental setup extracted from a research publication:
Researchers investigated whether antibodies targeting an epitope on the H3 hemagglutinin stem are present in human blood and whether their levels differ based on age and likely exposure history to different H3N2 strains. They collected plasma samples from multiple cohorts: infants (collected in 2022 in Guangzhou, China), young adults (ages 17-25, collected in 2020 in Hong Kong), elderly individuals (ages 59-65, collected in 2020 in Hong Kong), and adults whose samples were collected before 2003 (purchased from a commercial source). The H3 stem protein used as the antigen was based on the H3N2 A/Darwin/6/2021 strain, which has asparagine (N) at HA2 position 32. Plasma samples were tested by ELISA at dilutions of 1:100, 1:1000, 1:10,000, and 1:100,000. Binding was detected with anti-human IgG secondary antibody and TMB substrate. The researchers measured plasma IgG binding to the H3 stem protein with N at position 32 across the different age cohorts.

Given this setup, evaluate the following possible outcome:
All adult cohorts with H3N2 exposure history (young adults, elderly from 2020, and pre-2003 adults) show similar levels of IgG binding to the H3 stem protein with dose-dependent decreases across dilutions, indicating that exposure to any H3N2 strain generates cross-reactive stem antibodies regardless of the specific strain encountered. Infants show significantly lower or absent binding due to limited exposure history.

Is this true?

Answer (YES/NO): NO